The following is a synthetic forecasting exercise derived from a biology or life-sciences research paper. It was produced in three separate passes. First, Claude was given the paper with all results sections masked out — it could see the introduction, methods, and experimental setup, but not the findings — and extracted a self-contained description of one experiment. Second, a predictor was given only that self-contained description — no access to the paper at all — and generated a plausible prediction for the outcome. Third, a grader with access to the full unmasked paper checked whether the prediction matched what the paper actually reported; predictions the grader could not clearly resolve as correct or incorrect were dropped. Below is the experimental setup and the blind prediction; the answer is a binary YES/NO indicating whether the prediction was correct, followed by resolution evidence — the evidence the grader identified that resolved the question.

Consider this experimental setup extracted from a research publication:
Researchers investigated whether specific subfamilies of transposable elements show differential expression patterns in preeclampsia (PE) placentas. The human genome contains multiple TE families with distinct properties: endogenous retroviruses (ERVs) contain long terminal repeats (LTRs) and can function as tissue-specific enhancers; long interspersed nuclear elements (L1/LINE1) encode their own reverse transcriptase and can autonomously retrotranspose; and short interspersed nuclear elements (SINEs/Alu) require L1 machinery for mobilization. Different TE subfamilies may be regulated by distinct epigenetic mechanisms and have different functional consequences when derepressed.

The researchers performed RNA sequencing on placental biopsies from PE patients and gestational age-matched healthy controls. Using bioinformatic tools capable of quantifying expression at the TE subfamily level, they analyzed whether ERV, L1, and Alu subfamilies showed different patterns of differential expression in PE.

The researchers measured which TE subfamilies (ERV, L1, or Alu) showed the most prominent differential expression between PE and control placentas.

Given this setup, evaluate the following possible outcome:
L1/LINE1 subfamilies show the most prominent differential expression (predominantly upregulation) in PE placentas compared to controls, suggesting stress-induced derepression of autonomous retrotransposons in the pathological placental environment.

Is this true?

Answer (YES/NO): NO